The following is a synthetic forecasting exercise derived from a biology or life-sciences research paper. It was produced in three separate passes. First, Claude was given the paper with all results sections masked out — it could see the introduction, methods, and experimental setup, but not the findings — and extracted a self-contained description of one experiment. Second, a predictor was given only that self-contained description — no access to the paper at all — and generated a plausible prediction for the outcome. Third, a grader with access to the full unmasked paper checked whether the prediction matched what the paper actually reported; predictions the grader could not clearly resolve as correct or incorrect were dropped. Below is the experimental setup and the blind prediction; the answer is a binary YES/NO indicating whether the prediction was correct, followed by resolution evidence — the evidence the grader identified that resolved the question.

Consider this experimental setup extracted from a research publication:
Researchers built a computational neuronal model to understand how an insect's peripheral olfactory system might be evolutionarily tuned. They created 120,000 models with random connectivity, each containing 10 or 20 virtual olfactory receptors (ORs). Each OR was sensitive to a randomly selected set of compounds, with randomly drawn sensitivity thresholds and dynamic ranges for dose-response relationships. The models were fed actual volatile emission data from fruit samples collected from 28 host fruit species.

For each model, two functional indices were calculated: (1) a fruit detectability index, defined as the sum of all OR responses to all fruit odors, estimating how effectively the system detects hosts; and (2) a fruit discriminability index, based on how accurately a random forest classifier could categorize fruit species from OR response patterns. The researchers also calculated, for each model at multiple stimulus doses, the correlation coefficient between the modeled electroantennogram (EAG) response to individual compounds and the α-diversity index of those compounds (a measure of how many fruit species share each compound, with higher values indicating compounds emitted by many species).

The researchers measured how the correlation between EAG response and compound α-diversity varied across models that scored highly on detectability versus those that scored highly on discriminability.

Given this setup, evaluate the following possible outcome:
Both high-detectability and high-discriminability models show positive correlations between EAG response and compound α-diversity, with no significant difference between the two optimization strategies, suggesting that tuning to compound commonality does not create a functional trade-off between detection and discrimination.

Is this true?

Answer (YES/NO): NO